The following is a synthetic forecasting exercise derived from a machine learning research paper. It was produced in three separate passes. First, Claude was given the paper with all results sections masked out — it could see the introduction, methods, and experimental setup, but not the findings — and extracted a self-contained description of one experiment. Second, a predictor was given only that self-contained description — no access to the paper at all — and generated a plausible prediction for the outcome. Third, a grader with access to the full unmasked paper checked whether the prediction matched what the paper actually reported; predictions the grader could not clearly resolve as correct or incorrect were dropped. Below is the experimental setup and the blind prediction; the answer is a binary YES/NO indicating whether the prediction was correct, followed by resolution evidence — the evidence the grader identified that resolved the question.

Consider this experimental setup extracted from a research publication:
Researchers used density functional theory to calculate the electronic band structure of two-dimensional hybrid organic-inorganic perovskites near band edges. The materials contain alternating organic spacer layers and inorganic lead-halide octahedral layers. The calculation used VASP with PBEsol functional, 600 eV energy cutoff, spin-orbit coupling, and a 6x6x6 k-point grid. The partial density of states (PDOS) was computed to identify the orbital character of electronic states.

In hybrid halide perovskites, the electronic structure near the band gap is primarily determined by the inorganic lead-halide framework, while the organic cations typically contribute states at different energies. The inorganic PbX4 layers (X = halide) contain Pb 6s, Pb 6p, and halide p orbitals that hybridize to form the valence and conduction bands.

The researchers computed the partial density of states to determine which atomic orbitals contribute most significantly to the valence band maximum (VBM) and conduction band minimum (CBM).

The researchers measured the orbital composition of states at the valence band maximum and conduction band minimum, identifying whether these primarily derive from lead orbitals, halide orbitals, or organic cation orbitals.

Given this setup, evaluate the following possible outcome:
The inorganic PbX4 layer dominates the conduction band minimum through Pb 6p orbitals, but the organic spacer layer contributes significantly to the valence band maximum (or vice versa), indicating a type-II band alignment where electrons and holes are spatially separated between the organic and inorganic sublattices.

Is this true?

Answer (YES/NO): NO